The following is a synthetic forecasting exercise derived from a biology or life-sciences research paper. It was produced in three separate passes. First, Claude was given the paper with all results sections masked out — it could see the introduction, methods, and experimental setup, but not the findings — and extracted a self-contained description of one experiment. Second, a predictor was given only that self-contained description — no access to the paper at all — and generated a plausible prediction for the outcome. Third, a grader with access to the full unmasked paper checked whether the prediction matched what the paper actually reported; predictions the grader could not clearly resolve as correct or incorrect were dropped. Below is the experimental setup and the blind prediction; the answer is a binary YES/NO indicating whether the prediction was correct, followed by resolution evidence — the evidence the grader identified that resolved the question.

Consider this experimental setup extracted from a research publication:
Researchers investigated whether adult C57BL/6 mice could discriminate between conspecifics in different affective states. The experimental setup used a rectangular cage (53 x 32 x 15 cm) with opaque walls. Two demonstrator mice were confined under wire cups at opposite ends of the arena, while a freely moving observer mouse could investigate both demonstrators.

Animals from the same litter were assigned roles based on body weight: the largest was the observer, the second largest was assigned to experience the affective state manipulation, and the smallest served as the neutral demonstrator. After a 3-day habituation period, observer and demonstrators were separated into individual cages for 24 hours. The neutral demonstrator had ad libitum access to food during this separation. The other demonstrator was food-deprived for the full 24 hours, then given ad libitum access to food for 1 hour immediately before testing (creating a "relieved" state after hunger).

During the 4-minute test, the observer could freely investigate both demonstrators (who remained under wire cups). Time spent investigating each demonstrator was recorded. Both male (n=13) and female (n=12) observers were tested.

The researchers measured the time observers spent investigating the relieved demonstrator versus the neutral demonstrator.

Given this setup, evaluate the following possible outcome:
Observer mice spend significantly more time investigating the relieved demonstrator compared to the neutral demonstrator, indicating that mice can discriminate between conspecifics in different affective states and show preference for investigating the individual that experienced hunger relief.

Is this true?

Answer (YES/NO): YES